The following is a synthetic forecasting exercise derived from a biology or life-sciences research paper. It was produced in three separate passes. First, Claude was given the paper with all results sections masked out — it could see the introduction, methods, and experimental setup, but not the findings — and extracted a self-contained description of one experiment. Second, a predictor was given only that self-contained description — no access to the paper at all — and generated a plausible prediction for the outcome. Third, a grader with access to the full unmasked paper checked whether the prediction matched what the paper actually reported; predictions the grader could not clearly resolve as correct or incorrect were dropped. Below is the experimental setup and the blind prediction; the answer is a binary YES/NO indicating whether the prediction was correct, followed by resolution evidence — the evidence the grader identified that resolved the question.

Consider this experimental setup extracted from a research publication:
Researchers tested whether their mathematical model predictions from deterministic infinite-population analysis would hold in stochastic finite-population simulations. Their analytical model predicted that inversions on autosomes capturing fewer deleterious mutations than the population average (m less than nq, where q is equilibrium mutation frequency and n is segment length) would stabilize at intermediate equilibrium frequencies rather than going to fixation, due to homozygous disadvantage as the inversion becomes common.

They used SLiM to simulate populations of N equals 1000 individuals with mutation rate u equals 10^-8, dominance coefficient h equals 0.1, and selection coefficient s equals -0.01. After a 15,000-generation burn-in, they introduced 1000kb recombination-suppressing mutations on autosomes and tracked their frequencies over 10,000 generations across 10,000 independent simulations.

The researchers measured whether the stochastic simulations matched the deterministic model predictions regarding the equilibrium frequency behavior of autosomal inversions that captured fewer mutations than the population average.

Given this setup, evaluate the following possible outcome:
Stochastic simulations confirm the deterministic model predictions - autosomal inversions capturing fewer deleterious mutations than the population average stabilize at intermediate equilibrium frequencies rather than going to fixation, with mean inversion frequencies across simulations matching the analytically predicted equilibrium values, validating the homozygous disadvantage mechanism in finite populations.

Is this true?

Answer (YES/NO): NO